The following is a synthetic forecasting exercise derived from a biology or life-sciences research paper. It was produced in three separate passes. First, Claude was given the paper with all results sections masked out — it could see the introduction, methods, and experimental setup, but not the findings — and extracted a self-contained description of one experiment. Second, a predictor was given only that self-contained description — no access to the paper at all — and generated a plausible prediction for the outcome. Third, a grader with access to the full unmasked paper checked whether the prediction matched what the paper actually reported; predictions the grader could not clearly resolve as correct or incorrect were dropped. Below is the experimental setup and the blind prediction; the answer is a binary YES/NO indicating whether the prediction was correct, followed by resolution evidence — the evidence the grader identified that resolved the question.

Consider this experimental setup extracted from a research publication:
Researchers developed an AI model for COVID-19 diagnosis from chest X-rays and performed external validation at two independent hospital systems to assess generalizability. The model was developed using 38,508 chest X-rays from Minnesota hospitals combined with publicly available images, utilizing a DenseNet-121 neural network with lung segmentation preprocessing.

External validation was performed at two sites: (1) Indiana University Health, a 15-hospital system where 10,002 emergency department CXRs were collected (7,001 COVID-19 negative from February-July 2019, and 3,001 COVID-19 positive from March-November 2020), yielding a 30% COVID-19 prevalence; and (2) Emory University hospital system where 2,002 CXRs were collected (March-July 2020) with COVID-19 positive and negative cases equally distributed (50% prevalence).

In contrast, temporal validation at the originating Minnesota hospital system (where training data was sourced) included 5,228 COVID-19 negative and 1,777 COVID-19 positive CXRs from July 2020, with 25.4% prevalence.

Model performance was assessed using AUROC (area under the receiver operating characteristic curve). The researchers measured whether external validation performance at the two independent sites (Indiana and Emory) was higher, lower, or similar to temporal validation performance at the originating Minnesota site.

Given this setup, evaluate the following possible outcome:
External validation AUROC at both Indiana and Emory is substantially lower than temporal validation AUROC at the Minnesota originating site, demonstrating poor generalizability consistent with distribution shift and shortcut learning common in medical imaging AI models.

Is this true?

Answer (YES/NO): NO